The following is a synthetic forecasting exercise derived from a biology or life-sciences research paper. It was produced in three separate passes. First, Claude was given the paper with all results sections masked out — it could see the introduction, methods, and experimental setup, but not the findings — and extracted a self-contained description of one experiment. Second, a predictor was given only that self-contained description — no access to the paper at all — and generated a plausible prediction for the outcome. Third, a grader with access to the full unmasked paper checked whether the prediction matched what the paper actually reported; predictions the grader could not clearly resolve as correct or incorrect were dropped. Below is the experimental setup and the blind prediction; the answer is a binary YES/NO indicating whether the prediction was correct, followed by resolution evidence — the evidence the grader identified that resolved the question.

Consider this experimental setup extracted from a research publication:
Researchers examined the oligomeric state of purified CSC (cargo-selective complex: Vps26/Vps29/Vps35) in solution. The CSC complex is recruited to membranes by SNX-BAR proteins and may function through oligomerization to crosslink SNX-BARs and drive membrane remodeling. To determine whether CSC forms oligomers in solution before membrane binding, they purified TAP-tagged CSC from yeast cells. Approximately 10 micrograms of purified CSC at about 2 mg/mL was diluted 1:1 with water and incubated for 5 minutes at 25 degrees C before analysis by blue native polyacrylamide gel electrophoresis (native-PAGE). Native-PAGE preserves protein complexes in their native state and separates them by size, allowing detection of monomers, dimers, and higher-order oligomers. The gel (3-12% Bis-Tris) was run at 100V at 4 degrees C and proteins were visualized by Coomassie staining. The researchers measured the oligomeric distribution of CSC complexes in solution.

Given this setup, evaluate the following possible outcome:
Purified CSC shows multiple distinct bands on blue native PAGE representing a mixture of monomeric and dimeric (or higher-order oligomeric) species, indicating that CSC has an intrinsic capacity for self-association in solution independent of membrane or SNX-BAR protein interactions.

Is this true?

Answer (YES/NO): YES